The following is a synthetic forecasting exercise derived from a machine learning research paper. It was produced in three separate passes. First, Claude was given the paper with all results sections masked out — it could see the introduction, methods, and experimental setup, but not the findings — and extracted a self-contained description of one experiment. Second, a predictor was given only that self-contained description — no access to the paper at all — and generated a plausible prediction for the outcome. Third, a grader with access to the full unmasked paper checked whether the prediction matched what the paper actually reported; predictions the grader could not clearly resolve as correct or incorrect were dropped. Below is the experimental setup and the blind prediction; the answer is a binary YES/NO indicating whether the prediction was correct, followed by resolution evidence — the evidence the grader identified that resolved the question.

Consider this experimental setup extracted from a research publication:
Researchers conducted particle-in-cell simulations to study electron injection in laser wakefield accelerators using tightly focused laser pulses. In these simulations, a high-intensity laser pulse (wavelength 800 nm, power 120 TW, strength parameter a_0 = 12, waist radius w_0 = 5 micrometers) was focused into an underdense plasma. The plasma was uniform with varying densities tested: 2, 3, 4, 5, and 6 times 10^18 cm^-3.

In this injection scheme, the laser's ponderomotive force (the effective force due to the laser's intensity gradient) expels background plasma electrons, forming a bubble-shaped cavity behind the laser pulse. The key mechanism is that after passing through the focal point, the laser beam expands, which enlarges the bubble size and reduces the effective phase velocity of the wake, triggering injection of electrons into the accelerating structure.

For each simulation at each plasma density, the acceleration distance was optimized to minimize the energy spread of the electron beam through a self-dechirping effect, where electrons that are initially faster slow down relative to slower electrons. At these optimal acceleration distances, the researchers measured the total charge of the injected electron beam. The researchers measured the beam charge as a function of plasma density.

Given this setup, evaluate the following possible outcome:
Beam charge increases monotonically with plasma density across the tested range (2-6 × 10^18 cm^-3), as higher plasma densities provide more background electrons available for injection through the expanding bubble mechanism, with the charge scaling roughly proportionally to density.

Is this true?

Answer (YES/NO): NO